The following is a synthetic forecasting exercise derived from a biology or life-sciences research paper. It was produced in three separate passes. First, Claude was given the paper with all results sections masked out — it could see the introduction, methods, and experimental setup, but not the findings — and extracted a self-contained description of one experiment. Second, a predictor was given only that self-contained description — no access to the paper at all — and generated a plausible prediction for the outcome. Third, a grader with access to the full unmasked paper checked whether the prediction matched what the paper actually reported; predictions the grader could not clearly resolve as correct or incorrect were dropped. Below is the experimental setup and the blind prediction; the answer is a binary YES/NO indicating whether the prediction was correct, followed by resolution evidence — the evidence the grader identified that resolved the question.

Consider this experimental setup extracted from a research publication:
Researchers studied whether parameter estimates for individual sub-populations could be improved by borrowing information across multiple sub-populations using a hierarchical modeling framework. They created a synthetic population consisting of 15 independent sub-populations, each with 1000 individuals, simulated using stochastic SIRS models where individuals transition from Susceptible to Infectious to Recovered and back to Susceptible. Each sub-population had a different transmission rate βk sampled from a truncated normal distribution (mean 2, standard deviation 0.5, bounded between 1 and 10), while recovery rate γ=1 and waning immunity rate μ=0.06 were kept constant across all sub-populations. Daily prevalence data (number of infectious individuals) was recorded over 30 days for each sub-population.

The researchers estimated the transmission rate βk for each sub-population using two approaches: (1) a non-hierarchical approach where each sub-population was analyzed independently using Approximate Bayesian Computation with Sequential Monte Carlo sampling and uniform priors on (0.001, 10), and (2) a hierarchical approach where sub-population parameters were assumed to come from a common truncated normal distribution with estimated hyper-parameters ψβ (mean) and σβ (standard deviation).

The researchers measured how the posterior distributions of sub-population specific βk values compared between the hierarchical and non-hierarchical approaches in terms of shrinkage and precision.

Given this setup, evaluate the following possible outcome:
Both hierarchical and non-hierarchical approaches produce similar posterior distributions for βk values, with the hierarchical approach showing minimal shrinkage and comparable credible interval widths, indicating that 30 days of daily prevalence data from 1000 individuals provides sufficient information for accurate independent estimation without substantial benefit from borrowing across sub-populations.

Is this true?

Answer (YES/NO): NO